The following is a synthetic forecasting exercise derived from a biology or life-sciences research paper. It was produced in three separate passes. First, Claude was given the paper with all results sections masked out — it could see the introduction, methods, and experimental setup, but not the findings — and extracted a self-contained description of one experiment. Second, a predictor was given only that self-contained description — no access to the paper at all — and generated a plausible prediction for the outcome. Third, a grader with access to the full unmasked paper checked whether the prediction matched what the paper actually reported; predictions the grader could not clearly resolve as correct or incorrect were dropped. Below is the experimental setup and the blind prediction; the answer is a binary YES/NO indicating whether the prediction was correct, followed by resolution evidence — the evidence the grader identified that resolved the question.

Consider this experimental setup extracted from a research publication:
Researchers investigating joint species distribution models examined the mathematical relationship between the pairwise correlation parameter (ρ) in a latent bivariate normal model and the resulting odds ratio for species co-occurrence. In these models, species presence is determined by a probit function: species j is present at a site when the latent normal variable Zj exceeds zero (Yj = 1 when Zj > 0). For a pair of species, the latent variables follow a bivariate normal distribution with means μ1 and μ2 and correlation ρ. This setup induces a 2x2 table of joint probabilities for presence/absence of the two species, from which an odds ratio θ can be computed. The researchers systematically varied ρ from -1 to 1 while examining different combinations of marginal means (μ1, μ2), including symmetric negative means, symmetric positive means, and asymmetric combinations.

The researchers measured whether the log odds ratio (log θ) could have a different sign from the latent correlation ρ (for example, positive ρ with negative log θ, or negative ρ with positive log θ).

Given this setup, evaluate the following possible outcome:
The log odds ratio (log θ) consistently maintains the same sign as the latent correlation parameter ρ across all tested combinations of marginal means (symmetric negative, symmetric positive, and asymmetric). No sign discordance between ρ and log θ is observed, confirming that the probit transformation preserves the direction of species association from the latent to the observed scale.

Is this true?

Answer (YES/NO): YES